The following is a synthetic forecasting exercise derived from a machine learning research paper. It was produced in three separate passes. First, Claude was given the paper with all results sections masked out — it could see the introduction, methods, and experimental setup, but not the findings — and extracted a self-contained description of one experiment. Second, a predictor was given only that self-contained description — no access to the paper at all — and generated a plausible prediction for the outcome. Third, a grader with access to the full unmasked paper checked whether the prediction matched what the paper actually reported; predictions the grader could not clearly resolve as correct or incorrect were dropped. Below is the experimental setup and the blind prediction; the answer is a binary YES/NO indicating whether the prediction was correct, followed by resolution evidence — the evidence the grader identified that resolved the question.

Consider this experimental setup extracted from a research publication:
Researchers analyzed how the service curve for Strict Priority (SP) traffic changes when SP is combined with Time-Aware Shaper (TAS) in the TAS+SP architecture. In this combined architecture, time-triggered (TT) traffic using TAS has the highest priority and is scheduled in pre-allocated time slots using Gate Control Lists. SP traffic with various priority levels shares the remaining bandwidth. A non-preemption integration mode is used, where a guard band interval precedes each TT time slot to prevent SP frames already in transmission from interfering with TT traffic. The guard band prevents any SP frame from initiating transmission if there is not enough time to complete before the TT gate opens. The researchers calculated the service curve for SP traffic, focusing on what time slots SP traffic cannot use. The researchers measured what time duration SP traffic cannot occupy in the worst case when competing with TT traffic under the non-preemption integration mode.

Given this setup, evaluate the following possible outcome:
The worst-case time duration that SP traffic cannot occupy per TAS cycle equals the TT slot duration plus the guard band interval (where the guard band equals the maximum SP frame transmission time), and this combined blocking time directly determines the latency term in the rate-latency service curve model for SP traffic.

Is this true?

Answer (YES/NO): NO